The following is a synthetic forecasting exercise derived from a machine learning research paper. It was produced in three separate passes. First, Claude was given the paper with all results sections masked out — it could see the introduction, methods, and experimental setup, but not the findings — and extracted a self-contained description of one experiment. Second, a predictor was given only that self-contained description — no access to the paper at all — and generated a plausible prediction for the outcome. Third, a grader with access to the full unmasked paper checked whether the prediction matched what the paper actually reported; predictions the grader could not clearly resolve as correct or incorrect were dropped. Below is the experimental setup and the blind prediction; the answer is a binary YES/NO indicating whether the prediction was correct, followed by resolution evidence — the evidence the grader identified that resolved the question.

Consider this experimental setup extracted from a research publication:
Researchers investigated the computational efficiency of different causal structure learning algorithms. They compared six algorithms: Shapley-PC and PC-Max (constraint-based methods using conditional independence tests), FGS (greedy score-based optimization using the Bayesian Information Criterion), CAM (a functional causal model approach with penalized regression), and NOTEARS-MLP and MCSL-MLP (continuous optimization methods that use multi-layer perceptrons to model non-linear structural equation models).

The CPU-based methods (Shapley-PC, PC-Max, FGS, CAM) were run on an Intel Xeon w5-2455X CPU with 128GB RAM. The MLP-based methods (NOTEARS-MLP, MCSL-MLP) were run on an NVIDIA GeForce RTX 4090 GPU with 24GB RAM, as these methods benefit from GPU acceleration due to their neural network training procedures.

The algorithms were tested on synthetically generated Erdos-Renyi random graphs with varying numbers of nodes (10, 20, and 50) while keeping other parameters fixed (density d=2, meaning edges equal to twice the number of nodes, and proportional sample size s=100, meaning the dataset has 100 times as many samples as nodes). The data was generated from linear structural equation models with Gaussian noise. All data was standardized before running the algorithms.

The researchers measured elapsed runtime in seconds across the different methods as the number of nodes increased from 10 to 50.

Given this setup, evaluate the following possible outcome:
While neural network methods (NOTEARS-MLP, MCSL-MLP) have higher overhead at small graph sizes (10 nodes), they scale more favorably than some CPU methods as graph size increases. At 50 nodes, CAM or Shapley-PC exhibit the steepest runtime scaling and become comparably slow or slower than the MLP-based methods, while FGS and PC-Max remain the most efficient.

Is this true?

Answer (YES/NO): NO